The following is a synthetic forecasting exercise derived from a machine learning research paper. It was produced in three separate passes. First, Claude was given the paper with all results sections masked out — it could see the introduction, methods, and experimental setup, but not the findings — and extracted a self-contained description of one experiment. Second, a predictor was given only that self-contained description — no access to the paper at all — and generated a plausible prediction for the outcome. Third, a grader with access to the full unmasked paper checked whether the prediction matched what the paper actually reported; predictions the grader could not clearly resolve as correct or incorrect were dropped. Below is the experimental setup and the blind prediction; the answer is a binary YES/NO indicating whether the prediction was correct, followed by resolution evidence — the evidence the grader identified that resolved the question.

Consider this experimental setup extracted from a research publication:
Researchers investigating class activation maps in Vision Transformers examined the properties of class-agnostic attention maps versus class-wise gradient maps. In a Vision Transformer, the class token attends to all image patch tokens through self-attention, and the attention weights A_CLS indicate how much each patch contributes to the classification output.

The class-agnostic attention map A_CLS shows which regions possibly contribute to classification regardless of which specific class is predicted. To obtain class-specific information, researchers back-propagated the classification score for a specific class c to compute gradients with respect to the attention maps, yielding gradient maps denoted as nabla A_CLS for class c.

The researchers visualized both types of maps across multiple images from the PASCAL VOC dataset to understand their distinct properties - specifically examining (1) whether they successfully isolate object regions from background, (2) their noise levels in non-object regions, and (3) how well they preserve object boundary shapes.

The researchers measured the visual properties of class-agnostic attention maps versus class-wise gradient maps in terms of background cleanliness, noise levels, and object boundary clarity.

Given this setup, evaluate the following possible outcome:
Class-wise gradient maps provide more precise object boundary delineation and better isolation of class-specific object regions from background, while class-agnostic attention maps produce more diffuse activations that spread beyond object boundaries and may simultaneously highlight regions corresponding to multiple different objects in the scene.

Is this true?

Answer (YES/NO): NO